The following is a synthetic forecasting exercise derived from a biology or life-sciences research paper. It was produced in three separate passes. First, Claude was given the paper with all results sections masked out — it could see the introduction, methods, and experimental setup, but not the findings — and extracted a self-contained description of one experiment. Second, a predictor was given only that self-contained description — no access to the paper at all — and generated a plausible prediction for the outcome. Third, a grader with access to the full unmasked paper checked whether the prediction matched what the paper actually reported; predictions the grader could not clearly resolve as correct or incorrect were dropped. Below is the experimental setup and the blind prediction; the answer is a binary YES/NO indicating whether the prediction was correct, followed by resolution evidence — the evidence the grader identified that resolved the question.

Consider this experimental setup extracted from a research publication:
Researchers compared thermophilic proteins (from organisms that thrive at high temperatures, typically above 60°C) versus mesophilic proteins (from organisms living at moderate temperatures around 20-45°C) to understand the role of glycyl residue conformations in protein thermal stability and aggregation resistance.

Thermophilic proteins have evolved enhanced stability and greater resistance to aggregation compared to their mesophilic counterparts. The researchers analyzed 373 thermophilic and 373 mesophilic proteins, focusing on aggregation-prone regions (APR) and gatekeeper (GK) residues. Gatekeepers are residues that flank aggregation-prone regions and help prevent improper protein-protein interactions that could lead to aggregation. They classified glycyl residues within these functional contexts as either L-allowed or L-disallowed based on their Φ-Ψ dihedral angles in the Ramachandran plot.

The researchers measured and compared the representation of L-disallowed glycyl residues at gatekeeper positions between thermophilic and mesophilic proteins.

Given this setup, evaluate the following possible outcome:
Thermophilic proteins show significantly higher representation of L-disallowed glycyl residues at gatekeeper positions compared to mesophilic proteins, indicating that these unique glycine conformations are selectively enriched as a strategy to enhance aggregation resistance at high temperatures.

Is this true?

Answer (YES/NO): YES